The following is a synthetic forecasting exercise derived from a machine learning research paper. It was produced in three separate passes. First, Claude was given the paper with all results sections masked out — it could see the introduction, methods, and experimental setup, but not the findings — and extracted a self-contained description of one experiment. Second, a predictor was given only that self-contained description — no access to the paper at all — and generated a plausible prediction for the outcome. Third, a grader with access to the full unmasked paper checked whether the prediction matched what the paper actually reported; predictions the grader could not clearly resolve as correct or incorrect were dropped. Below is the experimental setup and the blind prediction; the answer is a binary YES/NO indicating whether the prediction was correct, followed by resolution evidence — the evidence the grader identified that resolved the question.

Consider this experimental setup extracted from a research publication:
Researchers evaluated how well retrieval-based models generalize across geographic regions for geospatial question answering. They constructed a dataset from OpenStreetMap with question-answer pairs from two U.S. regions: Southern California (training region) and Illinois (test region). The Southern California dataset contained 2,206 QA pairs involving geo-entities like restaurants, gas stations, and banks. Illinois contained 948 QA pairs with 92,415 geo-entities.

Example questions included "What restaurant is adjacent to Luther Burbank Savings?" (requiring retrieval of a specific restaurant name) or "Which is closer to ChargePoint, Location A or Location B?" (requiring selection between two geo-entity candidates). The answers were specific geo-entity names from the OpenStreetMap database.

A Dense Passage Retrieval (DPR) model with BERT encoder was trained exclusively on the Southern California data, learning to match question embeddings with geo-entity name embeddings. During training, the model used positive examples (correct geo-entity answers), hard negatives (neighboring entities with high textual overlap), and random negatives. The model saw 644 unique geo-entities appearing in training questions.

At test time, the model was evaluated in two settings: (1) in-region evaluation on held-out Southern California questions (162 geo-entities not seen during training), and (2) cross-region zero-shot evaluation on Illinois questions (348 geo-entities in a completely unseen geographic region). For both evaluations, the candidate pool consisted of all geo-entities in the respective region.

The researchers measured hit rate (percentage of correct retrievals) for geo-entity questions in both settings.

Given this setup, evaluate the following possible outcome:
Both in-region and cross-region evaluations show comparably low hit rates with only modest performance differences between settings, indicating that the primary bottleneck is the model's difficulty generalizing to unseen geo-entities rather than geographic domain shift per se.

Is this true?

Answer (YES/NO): NO